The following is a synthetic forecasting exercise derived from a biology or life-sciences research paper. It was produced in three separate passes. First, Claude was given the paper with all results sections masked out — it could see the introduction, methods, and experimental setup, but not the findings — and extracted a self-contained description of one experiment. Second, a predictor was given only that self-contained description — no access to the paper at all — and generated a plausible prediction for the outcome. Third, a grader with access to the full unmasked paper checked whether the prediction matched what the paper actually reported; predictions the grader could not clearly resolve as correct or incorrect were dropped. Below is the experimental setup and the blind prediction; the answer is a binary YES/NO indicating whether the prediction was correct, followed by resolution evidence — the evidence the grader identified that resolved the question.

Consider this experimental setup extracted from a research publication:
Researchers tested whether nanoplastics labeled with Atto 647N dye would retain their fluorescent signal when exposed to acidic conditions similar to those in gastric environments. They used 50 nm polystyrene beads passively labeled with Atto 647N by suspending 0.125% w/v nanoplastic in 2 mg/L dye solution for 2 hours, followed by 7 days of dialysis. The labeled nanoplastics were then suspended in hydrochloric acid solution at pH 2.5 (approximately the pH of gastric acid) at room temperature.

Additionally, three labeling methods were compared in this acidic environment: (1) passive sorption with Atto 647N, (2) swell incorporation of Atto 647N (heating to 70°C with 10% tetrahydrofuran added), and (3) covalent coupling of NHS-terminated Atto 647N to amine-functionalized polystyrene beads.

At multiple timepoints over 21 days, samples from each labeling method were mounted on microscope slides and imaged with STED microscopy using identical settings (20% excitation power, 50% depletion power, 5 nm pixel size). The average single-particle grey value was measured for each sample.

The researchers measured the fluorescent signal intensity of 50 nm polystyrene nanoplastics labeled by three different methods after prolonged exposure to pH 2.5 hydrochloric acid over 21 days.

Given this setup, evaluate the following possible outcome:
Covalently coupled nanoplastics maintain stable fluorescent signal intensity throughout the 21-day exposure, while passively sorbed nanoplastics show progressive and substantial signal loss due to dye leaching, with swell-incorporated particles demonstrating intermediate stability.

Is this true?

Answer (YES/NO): NO